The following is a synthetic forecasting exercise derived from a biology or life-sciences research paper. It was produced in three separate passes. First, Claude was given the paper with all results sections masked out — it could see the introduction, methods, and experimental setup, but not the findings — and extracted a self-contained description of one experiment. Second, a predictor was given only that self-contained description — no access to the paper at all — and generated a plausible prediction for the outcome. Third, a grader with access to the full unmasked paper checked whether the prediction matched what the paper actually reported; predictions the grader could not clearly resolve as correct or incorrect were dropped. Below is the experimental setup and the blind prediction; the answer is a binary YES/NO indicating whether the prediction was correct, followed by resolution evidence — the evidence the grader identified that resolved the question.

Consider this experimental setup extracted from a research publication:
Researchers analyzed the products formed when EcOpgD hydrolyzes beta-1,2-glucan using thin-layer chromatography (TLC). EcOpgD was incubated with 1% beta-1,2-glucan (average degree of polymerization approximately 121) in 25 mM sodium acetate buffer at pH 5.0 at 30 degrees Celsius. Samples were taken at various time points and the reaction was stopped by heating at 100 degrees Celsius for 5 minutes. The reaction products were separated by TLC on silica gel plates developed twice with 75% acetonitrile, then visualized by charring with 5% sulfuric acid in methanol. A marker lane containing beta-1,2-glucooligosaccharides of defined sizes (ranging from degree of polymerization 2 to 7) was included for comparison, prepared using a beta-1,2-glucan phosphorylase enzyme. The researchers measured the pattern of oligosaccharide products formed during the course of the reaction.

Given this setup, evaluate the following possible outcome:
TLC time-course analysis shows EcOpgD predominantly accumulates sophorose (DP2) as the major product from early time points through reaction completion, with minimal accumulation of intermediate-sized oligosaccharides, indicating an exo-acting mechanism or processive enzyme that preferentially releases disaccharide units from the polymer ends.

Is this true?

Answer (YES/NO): NO